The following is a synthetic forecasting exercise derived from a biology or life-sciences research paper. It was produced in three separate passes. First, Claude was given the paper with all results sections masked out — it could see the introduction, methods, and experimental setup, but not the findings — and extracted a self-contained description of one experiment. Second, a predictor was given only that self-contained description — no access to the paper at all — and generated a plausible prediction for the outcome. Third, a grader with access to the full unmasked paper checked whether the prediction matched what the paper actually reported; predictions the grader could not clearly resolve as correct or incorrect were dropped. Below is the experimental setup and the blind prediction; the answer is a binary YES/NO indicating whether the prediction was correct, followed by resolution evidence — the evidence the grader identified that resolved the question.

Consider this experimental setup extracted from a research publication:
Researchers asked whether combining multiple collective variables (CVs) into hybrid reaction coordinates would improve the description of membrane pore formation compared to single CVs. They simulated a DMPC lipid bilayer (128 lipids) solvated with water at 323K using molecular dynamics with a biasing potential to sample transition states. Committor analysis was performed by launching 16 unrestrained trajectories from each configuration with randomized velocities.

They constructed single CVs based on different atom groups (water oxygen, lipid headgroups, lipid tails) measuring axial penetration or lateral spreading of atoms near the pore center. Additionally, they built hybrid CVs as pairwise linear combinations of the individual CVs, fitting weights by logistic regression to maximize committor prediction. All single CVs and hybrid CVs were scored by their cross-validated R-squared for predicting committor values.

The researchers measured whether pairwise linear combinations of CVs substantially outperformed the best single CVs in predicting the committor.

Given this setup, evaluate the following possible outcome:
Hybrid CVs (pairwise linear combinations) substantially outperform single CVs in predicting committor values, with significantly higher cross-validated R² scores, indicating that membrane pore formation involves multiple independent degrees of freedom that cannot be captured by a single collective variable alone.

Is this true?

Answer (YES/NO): NO